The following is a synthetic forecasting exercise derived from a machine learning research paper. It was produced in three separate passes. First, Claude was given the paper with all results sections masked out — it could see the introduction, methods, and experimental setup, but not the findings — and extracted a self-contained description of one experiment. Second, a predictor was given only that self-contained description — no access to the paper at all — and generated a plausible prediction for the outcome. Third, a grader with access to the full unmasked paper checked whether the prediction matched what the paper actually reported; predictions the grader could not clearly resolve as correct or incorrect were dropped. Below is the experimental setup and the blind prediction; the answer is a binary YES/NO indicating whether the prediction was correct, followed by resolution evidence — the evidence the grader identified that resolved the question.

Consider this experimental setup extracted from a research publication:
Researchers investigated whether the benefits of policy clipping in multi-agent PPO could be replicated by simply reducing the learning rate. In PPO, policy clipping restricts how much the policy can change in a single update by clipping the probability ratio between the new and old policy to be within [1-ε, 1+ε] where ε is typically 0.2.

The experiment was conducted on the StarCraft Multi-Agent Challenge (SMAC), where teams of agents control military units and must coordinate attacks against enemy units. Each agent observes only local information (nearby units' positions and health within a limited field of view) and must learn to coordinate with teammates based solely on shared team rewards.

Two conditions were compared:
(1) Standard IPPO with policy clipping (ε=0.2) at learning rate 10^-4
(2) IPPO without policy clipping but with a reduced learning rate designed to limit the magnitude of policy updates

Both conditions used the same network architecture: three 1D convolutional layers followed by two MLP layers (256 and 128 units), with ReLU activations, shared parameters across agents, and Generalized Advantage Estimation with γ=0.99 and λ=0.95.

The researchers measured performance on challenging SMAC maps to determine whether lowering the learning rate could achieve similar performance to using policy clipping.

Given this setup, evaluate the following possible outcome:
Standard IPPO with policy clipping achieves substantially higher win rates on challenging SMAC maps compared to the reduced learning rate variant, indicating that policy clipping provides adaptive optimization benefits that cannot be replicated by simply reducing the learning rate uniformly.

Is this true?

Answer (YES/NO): YES